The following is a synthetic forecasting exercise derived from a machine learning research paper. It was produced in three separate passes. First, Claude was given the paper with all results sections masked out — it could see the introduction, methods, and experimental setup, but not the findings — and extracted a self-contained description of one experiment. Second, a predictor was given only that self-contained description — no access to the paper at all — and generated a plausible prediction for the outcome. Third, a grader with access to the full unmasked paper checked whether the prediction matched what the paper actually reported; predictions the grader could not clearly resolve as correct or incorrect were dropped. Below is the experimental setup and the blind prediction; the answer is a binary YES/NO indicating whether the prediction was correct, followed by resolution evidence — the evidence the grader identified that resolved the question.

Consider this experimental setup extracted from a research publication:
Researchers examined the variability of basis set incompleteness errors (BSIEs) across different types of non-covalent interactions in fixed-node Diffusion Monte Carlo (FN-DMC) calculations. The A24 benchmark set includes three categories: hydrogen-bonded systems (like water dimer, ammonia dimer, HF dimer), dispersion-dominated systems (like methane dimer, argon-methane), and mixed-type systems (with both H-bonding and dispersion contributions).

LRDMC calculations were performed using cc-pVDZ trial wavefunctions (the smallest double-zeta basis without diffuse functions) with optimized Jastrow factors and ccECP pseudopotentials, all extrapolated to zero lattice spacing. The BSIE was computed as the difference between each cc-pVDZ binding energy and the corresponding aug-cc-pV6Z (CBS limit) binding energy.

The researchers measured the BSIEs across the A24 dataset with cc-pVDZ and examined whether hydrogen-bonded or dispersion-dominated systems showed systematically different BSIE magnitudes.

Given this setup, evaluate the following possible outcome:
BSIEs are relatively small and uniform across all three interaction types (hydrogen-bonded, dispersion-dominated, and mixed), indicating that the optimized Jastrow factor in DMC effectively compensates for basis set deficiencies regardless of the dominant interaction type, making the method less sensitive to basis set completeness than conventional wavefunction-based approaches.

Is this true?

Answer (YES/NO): NO